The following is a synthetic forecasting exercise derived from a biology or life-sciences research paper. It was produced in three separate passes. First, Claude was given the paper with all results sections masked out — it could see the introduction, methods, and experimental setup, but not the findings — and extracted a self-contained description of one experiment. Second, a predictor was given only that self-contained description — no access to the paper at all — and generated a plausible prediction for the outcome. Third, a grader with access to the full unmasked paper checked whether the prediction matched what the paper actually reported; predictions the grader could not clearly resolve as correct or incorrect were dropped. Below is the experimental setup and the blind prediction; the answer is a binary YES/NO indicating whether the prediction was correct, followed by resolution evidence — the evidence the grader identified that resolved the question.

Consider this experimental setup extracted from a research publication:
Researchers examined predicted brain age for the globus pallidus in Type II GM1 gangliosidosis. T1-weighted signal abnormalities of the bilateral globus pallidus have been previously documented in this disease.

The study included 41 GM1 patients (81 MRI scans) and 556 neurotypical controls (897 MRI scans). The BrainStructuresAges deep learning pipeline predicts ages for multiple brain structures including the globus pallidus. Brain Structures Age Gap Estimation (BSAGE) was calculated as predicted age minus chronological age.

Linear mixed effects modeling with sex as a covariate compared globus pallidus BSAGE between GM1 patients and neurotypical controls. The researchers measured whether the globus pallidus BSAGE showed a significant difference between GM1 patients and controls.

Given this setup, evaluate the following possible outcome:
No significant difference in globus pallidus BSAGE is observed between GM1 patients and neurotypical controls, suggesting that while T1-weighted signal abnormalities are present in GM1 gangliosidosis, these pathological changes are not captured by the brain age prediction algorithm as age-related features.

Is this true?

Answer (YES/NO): NO